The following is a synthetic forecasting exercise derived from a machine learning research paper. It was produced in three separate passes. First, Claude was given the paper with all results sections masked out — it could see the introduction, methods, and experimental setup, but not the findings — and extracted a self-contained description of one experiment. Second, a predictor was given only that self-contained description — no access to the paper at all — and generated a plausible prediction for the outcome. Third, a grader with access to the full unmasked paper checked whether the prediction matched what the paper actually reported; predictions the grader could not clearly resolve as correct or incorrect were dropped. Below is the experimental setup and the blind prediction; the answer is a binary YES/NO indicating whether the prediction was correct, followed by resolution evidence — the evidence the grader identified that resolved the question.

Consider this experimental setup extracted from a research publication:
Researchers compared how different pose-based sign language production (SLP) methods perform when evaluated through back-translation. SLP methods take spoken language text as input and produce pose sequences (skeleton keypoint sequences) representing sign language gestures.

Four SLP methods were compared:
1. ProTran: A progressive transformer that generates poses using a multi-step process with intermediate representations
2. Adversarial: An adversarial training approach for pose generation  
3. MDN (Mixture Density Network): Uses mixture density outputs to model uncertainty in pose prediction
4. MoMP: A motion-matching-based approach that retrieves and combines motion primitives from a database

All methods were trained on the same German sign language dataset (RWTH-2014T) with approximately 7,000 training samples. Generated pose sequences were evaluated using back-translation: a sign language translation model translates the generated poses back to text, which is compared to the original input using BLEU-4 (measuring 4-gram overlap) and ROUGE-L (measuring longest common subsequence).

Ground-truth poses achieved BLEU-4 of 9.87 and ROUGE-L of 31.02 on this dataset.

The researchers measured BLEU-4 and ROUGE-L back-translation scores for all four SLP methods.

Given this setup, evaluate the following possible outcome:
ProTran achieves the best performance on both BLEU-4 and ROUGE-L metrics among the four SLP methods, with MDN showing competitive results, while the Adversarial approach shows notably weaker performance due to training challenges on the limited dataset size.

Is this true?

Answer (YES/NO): NO